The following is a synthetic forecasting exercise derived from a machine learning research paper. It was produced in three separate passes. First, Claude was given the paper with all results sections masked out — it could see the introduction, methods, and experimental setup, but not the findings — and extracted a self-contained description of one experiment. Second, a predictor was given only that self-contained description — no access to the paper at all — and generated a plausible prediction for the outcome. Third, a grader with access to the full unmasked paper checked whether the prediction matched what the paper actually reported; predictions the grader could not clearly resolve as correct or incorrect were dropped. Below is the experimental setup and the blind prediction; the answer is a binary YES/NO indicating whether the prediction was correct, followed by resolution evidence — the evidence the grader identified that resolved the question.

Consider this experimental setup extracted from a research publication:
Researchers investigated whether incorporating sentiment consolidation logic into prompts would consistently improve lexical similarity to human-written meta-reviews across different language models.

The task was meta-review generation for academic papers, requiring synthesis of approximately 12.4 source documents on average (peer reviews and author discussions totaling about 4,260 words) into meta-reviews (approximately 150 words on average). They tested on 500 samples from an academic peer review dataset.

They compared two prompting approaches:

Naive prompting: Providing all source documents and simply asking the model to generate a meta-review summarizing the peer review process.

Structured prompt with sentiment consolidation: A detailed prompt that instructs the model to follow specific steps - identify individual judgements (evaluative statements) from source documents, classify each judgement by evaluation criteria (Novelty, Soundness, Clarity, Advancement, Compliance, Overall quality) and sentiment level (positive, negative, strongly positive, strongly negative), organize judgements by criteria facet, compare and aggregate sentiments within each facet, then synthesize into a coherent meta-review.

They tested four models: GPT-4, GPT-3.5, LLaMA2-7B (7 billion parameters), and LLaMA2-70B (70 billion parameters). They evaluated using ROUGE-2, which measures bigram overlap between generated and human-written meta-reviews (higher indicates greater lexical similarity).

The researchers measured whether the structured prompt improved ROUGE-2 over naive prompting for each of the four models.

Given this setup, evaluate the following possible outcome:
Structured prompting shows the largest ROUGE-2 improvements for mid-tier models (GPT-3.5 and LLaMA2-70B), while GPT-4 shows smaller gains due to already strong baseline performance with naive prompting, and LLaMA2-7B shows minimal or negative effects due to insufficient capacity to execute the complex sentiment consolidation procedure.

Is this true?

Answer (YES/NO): NO